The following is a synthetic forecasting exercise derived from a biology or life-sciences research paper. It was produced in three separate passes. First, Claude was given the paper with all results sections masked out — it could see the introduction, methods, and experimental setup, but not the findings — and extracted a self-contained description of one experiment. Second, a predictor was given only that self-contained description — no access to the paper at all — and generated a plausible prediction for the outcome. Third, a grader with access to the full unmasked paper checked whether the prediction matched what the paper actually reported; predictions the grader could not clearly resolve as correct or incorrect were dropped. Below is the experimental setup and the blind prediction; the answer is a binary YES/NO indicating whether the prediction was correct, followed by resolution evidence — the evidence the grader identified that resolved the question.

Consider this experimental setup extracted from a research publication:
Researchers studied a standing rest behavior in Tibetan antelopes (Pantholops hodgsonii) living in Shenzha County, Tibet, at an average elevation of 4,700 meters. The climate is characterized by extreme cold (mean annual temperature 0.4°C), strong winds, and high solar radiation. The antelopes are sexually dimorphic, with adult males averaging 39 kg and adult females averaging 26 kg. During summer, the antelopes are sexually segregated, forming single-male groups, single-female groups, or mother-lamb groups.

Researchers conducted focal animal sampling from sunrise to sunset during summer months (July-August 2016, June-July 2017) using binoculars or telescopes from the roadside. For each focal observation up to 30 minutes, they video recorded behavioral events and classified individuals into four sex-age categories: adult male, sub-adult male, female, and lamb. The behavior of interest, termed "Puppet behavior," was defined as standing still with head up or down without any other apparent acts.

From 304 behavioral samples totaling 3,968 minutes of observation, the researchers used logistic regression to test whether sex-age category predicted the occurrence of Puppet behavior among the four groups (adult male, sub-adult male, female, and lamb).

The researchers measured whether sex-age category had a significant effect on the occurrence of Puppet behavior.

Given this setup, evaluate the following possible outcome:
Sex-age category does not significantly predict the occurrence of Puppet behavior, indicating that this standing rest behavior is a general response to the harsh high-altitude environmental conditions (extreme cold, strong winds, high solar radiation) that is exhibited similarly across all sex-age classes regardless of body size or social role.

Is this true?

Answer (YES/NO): NO